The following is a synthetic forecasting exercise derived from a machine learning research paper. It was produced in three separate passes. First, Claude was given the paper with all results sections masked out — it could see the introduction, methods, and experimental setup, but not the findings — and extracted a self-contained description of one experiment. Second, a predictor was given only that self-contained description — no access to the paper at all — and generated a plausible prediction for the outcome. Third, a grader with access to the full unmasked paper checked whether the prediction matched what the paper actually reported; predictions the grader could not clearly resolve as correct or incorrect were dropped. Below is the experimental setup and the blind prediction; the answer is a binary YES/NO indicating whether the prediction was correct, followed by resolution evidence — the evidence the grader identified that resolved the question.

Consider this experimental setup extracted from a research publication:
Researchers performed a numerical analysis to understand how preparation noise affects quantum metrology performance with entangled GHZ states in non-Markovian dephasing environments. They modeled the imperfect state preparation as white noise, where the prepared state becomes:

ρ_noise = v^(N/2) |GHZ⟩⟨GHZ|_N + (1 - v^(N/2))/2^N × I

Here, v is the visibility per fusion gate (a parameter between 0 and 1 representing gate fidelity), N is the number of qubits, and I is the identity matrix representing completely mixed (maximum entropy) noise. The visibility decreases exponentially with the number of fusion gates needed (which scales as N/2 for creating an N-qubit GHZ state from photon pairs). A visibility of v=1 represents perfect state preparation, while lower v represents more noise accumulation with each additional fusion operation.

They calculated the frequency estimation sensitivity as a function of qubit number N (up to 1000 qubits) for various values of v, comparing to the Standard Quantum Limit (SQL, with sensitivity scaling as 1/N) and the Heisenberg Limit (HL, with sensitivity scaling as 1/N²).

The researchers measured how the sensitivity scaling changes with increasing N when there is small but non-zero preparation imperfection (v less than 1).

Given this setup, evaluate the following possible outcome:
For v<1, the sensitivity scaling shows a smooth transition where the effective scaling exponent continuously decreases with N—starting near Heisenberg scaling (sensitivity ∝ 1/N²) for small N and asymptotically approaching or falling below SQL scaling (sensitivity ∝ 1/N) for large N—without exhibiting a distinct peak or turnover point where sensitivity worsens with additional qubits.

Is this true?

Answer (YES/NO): NO